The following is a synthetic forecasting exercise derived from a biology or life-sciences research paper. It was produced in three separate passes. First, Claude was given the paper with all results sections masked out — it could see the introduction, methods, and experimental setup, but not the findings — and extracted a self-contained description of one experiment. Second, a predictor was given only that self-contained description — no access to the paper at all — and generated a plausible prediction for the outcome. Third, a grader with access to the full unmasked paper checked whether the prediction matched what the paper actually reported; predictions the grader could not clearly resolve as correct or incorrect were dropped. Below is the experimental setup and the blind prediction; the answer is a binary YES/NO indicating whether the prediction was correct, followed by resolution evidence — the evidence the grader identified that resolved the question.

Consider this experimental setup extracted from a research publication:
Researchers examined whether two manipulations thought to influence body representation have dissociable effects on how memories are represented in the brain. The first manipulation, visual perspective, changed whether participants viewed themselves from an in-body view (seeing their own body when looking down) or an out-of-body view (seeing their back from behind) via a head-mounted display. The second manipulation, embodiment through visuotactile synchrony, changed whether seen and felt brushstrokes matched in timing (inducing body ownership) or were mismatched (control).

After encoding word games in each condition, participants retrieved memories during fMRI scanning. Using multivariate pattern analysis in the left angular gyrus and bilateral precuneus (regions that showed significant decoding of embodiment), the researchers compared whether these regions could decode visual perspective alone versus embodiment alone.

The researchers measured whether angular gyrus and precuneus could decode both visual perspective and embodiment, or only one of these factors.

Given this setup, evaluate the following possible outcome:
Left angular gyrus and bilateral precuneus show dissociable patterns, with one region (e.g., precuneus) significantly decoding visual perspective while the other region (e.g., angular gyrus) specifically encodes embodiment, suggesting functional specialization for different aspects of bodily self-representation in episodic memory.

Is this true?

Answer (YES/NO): NO